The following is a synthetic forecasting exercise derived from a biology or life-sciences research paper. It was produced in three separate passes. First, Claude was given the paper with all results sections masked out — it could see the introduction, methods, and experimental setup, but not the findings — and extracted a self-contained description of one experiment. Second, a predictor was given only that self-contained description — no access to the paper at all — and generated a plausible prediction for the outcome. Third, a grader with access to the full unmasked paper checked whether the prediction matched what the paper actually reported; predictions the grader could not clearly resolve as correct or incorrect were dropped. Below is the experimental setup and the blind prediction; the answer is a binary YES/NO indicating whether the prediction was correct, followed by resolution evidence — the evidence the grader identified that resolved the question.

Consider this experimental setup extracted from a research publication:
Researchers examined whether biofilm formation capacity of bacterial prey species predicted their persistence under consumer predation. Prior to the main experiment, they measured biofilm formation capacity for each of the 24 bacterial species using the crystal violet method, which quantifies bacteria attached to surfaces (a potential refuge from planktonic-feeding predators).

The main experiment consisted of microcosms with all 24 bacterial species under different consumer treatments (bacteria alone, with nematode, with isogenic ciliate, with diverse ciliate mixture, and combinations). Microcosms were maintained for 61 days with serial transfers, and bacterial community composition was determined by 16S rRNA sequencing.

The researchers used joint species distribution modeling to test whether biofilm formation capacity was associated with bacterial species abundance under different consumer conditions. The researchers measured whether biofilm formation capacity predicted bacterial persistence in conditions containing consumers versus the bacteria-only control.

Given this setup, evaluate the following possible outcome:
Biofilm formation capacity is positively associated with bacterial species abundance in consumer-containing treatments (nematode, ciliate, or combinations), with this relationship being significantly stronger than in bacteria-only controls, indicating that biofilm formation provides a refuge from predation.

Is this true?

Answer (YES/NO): NO